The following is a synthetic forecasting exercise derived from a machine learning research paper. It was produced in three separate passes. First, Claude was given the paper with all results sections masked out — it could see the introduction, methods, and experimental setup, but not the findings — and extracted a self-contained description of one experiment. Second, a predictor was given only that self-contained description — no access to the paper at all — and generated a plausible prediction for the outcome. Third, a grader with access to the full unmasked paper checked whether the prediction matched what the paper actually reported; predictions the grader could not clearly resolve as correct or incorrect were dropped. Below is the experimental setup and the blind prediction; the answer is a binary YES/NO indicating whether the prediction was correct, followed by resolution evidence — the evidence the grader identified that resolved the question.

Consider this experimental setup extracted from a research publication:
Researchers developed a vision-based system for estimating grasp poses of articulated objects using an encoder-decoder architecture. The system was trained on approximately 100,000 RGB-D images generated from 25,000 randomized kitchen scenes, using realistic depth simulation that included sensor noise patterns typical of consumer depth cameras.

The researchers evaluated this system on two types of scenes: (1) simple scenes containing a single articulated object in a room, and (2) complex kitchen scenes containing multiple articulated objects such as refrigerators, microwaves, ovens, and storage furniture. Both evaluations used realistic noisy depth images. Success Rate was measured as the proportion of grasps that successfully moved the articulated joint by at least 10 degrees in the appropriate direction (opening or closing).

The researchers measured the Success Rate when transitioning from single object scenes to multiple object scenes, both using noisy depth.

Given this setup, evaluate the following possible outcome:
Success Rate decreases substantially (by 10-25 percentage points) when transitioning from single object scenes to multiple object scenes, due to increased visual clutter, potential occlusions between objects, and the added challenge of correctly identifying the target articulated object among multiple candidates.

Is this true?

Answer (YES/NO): NO